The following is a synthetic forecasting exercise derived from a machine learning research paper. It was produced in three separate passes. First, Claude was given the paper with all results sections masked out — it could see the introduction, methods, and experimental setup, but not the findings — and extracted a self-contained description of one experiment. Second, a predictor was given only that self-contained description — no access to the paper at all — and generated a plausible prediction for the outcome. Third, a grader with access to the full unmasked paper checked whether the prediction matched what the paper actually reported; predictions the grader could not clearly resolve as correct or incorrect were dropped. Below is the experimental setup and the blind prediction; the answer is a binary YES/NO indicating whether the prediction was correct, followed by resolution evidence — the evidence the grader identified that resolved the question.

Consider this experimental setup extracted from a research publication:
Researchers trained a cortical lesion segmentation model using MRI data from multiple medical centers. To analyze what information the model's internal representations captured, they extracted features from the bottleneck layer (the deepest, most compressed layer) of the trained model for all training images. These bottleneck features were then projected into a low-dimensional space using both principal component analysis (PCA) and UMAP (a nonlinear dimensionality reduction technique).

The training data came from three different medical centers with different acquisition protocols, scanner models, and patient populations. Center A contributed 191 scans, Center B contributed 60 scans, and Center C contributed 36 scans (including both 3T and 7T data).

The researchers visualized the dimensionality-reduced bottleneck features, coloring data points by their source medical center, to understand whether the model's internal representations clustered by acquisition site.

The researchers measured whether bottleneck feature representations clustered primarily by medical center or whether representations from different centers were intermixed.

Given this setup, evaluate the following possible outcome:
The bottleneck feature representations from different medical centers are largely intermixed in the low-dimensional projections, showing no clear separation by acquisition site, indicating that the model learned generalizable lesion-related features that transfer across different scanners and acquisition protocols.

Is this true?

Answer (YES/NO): NO